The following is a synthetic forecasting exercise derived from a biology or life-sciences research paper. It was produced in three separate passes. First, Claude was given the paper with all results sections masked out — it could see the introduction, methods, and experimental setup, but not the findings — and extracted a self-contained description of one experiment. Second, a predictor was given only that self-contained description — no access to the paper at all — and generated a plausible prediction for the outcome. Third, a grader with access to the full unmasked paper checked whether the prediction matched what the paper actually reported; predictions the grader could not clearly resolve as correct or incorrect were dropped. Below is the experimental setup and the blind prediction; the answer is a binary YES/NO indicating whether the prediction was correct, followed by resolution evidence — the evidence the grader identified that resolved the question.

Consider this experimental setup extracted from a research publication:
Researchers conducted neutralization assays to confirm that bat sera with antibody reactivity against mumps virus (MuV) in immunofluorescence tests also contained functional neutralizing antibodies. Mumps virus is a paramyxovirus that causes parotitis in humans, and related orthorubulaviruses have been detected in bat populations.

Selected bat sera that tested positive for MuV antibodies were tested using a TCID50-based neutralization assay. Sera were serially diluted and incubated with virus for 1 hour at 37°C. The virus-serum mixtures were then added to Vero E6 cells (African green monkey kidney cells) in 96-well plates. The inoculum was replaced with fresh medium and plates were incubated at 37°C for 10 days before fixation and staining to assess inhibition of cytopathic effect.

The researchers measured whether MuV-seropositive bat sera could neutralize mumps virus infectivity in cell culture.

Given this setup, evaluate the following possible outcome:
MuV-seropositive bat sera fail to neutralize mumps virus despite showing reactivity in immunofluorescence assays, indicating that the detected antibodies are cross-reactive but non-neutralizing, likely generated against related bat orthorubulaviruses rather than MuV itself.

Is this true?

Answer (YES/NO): YES